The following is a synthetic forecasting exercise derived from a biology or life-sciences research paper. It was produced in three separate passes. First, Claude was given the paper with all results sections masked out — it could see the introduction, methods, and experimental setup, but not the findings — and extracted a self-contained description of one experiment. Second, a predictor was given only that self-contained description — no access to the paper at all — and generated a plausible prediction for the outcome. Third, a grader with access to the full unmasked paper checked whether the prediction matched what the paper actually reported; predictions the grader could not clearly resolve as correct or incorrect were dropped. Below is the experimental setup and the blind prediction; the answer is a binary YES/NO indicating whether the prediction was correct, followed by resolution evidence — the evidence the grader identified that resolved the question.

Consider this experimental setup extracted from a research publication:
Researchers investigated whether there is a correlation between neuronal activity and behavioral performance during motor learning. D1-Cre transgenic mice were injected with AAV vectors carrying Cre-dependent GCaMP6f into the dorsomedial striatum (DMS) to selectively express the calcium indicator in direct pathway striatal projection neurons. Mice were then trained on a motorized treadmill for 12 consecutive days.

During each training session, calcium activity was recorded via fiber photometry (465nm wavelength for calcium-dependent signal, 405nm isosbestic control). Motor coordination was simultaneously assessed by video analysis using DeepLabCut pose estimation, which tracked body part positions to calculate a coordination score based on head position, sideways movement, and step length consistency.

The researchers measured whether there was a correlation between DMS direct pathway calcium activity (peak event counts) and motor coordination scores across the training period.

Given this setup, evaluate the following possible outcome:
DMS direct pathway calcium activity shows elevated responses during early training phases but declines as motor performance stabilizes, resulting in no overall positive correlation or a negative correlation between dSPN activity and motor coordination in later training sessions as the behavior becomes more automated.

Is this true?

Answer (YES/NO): NO